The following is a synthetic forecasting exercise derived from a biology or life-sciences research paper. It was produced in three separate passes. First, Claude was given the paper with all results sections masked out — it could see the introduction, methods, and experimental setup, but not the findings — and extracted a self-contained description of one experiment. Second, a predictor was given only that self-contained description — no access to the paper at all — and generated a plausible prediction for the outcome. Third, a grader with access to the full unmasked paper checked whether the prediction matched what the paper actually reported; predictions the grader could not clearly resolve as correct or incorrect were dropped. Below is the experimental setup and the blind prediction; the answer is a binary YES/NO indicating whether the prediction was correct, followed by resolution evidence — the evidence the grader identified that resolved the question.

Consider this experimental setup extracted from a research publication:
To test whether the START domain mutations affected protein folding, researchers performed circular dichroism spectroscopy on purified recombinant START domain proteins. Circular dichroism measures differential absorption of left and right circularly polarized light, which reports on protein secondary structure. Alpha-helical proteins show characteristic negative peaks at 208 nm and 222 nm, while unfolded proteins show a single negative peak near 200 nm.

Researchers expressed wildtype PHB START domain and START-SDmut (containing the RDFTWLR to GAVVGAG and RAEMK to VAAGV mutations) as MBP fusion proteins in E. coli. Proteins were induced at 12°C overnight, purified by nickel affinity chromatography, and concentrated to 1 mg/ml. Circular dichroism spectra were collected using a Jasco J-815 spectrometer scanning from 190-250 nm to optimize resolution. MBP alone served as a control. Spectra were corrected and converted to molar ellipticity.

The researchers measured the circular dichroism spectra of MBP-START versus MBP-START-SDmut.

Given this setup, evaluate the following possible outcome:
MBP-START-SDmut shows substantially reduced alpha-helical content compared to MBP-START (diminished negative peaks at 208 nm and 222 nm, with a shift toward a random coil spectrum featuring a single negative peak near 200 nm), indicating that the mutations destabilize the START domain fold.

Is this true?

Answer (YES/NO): NO